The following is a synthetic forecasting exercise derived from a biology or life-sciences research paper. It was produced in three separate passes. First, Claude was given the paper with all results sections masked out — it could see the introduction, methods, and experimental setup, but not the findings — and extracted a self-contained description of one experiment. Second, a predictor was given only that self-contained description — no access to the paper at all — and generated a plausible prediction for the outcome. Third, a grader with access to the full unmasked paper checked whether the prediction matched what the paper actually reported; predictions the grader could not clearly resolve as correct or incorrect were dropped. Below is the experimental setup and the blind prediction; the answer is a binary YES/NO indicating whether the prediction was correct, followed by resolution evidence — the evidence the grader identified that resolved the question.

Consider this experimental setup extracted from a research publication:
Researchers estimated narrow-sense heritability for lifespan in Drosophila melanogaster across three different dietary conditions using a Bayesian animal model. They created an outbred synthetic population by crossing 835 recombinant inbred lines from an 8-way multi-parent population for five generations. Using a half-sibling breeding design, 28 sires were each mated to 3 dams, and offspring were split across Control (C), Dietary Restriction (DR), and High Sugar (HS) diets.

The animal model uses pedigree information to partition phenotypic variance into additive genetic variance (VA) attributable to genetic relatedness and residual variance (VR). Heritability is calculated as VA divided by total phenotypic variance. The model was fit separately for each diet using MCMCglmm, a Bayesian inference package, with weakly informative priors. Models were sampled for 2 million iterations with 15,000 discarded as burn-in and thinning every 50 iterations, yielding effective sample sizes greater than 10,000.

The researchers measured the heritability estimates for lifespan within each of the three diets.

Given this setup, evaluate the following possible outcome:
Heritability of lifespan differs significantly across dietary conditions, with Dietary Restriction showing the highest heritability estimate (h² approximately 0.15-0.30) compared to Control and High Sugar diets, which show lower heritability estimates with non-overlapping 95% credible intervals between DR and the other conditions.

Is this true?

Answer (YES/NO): NO